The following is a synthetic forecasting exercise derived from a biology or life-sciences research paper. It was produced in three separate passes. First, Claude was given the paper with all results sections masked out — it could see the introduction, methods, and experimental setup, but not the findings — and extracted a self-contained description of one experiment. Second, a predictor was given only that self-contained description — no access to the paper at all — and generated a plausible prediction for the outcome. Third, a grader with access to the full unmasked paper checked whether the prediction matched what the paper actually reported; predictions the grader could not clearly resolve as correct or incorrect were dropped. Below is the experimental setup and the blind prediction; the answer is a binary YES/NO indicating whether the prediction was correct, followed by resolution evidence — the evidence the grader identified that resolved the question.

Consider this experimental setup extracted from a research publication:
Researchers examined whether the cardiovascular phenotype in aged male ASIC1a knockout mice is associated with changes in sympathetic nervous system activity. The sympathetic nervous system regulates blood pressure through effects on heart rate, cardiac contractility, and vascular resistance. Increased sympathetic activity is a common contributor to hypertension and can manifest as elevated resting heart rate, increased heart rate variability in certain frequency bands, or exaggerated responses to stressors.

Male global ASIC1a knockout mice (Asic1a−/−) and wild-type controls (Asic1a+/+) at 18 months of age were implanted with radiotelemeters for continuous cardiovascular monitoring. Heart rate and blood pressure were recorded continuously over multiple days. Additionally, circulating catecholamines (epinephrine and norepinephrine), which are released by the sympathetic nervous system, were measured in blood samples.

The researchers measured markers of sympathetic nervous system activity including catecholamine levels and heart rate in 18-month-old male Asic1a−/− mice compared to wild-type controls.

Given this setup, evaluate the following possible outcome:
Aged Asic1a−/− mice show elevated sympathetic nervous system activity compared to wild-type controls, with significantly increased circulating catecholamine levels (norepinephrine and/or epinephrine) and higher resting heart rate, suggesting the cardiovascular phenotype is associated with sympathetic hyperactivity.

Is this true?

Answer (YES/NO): NO